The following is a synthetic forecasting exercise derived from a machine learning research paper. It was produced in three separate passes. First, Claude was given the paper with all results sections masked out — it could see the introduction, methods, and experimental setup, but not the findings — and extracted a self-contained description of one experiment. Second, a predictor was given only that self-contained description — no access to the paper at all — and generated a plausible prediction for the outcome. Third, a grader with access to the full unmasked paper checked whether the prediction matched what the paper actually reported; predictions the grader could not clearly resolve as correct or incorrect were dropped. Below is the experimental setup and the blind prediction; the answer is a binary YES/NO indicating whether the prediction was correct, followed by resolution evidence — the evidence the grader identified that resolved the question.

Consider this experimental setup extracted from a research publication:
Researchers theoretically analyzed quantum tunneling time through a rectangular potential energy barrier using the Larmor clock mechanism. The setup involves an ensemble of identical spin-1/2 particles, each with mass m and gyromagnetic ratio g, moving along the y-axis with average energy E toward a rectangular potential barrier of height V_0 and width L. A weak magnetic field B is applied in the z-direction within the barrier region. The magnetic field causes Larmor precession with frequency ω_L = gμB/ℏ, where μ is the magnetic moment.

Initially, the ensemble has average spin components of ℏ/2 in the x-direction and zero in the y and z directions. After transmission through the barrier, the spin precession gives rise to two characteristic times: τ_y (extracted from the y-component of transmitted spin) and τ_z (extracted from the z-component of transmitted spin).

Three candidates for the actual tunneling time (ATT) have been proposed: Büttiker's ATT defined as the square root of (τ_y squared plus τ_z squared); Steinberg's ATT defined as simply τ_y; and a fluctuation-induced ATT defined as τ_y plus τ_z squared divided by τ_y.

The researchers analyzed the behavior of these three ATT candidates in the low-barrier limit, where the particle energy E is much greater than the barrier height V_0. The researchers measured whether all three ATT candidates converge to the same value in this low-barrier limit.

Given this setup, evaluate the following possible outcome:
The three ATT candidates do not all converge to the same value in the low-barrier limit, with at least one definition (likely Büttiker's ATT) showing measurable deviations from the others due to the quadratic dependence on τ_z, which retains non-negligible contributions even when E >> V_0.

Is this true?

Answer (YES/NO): NO